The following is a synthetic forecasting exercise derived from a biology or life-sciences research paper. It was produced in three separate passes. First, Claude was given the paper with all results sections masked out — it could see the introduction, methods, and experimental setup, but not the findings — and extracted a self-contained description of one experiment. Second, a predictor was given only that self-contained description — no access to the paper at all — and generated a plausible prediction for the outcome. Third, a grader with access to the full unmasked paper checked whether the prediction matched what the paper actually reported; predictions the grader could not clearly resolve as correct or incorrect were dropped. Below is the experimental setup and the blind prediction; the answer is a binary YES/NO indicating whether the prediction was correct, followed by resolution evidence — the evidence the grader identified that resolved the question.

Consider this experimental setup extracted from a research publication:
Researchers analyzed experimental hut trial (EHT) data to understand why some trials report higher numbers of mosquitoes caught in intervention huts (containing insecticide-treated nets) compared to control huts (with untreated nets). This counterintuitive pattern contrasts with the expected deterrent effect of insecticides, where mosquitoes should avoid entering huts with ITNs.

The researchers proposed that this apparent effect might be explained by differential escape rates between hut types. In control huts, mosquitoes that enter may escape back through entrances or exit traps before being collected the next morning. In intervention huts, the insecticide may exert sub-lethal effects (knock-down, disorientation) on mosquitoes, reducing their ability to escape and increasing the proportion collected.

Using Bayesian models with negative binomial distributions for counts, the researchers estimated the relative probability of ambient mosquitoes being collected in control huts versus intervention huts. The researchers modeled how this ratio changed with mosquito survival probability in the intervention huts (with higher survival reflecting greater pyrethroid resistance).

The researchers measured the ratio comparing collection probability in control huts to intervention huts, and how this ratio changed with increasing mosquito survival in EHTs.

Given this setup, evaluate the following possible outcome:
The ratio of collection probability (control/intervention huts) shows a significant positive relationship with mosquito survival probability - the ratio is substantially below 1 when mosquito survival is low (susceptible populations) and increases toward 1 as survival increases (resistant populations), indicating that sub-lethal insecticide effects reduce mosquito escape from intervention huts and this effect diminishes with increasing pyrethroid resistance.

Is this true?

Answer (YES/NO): NO